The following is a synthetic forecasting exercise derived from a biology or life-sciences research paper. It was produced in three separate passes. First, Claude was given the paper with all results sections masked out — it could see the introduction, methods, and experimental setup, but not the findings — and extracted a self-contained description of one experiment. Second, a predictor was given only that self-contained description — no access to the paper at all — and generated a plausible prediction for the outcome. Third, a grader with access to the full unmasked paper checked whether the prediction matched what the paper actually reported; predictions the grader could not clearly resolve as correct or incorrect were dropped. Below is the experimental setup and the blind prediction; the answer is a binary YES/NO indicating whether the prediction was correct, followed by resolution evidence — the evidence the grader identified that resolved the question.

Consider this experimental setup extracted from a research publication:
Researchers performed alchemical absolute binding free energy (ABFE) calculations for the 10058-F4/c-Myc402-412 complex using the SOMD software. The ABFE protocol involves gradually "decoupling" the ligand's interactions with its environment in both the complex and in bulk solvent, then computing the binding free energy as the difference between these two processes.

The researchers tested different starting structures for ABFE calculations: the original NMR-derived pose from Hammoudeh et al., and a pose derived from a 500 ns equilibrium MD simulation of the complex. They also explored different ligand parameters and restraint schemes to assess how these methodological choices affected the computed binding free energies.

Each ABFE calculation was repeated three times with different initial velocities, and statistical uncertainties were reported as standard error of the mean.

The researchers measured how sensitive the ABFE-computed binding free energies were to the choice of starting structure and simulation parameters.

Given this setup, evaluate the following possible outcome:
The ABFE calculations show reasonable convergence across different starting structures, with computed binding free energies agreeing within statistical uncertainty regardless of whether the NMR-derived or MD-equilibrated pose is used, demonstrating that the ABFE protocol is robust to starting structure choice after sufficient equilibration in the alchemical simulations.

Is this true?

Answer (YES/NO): NO